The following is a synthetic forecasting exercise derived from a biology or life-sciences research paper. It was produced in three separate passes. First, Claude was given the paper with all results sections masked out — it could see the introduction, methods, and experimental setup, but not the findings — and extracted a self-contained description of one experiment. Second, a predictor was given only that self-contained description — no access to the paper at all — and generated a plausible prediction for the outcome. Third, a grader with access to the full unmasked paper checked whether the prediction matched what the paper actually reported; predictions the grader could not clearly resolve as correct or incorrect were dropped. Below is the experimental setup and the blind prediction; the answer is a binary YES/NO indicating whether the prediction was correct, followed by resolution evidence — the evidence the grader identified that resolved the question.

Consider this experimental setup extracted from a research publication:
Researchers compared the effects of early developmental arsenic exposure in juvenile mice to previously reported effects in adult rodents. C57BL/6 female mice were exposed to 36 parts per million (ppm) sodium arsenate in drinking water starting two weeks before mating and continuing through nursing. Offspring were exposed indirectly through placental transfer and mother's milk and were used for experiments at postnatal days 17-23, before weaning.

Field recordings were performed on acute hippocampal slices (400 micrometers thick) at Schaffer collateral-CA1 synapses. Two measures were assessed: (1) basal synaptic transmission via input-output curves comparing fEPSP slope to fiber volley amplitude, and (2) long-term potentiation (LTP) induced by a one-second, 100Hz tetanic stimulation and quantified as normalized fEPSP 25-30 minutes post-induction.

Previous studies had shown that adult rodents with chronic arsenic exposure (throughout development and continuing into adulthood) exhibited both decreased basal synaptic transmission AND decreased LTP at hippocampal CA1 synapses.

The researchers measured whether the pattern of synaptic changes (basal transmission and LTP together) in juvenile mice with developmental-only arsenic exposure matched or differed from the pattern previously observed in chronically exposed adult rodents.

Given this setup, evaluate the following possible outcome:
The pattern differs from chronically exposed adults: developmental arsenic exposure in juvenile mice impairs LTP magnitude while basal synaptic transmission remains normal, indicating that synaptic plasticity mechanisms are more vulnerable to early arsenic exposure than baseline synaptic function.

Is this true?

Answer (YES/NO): NO